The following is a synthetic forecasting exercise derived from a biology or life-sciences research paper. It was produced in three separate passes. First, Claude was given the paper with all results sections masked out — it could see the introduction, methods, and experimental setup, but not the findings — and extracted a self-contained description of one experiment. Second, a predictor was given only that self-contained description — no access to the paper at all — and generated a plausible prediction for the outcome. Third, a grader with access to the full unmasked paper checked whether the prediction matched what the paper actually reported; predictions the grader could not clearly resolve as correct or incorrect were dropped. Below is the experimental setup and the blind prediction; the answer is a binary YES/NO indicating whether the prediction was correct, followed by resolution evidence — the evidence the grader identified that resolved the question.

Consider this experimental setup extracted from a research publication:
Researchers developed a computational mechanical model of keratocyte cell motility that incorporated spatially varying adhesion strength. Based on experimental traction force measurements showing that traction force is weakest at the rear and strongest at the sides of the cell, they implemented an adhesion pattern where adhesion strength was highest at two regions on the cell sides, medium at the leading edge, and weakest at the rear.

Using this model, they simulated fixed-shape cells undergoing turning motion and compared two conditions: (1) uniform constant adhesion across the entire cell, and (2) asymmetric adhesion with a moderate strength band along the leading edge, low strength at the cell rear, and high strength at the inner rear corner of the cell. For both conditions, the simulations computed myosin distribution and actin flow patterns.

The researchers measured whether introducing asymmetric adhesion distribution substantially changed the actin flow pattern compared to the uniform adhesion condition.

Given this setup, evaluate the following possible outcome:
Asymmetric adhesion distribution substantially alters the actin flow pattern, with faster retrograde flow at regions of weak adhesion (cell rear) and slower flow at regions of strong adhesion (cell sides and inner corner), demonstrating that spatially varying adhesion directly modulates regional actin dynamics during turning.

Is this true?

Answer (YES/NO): NO